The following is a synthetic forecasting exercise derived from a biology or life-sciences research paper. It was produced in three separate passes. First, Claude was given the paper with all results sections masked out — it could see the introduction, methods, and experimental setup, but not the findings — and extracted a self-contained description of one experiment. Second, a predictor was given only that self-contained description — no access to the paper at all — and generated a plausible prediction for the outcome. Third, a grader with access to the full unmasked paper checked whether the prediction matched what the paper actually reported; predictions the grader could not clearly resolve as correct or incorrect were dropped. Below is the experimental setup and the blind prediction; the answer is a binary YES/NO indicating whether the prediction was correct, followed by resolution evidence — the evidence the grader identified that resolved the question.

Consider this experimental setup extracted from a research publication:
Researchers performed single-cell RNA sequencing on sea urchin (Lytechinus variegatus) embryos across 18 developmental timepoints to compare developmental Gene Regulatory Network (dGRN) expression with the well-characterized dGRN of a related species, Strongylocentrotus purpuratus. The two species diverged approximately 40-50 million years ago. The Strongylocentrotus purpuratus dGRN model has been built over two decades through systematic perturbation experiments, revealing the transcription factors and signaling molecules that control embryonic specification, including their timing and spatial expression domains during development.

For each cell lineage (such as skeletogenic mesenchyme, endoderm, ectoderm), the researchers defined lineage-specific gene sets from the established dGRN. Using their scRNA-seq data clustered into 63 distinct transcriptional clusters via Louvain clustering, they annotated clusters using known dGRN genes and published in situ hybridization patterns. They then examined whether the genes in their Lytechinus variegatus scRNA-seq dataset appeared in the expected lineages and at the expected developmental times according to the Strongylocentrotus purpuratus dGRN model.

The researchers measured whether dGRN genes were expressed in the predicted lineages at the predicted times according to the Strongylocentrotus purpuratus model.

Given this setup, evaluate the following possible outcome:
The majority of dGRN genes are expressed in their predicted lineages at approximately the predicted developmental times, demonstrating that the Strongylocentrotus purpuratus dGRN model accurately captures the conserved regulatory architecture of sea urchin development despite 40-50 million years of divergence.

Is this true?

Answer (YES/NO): NO